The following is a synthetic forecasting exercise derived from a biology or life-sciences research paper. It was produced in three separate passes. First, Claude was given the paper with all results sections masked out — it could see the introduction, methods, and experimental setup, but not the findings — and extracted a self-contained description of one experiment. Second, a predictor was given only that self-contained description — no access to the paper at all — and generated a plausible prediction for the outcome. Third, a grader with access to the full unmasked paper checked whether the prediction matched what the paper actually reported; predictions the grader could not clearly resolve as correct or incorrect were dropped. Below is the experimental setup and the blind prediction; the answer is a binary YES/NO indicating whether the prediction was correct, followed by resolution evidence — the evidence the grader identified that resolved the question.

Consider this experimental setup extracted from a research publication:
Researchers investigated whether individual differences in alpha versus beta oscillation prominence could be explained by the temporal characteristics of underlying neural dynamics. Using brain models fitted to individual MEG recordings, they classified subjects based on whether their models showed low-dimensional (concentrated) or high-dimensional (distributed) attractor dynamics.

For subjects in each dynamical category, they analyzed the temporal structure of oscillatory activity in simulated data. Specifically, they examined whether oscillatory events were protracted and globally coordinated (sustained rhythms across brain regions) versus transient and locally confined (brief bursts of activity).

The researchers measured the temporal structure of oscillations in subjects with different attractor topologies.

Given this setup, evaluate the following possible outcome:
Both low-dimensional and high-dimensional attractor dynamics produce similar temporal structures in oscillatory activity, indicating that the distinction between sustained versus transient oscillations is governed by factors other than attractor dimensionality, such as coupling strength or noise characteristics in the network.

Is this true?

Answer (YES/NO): NO